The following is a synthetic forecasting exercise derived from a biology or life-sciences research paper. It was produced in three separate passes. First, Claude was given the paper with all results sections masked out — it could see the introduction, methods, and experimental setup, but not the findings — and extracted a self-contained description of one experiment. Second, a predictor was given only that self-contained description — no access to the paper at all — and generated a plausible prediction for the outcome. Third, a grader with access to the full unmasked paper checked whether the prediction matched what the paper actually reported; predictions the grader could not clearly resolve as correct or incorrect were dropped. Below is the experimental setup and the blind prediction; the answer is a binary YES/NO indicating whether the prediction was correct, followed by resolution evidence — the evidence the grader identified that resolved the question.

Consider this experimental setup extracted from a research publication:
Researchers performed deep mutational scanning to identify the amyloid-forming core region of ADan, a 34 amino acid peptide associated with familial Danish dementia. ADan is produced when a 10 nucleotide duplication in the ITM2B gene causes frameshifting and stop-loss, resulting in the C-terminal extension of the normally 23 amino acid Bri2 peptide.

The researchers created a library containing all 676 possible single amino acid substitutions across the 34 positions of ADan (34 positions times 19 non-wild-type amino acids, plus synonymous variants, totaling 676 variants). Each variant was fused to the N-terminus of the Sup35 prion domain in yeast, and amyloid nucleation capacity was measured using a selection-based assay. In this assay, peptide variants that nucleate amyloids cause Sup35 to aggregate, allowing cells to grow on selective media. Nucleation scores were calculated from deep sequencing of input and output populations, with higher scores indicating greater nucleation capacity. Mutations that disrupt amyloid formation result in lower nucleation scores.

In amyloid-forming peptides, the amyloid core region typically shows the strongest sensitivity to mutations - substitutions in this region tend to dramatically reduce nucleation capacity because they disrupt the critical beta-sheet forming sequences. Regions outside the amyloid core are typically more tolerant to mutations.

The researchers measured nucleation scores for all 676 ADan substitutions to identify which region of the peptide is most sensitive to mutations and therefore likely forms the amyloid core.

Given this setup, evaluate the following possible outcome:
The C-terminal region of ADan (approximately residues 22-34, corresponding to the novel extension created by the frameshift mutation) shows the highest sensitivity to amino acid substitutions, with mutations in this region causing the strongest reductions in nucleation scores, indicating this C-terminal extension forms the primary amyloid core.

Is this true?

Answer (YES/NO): NO